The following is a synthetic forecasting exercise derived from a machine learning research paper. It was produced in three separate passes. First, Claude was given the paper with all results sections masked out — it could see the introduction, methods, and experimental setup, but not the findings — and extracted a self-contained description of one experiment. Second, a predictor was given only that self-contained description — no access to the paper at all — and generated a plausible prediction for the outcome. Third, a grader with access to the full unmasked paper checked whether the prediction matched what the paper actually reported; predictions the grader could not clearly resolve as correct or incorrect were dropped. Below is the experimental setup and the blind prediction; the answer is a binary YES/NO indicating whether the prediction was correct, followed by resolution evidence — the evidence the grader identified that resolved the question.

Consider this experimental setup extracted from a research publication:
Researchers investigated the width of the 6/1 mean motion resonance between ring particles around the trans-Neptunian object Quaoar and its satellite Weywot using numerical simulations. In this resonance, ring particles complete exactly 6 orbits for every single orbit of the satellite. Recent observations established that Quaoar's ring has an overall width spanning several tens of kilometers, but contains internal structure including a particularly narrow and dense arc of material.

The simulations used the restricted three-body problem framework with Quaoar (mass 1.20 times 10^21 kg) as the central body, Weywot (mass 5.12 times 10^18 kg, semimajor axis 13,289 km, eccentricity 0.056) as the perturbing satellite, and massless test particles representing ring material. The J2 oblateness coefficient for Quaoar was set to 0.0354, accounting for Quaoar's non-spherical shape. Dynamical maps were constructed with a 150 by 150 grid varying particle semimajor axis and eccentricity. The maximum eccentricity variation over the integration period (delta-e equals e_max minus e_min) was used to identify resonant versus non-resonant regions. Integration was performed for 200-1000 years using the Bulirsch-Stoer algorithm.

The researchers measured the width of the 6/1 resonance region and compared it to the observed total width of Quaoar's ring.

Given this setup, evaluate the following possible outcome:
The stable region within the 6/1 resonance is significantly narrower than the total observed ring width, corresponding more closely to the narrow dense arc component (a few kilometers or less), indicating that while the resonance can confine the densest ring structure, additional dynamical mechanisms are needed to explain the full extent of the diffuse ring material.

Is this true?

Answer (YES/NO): YES